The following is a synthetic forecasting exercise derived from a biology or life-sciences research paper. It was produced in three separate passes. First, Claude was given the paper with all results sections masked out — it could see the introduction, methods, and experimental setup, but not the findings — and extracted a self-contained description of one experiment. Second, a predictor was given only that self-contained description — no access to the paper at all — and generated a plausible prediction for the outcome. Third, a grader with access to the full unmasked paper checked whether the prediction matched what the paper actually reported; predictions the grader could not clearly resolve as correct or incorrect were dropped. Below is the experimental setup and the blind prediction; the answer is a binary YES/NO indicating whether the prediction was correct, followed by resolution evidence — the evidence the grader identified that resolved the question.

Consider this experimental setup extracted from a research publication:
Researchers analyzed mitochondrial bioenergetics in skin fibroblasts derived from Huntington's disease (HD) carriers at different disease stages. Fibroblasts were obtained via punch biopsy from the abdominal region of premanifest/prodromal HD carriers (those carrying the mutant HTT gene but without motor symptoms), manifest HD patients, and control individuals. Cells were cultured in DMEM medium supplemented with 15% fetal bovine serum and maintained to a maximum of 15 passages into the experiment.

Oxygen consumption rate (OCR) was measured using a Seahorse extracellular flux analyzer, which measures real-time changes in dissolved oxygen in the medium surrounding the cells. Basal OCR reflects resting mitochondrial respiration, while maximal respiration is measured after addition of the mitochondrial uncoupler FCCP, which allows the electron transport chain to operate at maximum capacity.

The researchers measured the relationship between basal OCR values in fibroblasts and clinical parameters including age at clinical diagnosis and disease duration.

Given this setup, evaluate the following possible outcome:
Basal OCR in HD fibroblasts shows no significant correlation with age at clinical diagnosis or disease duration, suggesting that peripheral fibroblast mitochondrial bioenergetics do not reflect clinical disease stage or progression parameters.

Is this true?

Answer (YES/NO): NO